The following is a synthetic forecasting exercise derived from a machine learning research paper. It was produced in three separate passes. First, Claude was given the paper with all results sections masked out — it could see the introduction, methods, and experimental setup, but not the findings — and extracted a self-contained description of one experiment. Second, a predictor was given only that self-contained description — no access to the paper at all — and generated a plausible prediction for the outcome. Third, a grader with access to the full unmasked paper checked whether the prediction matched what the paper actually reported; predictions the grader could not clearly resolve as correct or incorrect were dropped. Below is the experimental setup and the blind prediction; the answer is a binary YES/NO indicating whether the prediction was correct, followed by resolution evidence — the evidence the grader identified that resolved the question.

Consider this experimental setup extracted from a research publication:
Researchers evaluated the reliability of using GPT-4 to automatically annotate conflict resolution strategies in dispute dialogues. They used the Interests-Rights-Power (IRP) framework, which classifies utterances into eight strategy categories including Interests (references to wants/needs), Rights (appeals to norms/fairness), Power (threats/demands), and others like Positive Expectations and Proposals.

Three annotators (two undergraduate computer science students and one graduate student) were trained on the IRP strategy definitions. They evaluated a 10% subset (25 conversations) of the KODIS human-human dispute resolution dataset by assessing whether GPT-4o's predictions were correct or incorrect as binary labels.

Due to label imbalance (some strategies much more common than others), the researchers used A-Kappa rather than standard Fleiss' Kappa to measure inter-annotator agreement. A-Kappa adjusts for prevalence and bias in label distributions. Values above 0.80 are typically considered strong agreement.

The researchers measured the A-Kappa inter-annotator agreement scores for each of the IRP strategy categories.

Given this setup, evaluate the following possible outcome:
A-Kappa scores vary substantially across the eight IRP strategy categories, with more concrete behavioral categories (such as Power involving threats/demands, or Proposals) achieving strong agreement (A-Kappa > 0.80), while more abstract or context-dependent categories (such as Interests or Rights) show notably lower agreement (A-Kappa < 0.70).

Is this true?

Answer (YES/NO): NO